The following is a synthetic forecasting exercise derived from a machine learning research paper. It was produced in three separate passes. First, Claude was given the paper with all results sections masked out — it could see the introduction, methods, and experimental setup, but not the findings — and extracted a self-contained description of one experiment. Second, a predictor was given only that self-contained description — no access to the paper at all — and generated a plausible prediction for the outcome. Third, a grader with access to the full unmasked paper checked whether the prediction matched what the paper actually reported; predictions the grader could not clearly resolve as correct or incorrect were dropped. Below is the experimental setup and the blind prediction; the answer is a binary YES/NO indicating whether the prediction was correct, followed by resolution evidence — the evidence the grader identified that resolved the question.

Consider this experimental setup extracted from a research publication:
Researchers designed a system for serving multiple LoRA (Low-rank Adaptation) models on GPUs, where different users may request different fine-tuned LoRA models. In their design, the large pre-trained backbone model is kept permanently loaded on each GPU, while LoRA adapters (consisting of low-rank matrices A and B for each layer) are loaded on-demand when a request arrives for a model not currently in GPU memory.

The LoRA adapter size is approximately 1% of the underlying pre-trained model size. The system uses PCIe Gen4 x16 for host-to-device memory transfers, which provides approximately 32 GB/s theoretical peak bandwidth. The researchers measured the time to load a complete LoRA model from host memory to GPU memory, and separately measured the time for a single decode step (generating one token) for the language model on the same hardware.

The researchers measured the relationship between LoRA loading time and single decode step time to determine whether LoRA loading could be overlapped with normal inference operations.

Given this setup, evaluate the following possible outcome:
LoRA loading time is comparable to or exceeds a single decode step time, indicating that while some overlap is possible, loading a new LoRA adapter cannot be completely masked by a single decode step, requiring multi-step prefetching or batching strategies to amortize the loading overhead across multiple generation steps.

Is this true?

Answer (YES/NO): NO